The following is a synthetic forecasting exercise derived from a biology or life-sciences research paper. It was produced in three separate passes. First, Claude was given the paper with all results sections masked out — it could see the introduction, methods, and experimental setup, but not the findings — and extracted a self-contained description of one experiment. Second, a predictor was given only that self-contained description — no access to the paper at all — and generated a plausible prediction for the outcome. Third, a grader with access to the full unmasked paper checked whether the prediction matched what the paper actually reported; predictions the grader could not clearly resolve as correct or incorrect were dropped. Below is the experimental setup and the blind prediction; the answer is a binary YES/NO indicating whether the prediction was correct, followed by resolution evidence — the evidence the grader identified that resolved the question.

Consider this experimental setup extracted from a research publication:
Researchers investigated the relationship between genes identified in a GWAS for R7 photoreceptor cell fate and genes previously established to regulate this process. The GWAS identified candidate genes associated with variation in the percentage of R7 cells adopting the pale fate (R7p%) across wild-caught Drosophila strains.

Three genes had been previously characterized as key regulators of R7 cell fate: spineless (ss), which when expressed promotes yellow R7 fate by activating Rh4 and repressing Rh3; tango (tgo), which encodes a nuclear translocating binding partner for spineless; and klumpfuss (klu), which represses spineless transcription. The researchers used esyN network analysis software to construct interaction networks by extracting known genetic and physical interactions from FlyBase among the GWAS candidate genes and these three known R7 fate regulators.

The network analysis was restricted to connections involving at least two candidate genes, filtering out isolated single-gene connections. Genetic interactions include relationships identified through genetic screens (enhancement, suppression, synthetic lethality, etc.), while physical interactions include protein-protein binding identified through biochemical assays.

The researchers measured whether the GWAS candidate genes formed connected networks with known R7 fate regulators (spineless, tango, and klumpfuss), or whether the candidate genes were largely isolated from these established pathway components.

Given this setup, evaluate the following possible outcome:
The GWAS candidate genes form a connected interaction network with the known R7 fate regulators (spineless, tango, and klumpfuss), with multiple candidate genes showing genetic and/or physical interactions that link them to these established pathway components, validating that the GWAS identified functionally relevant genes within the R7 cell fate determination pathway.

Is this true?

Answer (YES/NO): NO